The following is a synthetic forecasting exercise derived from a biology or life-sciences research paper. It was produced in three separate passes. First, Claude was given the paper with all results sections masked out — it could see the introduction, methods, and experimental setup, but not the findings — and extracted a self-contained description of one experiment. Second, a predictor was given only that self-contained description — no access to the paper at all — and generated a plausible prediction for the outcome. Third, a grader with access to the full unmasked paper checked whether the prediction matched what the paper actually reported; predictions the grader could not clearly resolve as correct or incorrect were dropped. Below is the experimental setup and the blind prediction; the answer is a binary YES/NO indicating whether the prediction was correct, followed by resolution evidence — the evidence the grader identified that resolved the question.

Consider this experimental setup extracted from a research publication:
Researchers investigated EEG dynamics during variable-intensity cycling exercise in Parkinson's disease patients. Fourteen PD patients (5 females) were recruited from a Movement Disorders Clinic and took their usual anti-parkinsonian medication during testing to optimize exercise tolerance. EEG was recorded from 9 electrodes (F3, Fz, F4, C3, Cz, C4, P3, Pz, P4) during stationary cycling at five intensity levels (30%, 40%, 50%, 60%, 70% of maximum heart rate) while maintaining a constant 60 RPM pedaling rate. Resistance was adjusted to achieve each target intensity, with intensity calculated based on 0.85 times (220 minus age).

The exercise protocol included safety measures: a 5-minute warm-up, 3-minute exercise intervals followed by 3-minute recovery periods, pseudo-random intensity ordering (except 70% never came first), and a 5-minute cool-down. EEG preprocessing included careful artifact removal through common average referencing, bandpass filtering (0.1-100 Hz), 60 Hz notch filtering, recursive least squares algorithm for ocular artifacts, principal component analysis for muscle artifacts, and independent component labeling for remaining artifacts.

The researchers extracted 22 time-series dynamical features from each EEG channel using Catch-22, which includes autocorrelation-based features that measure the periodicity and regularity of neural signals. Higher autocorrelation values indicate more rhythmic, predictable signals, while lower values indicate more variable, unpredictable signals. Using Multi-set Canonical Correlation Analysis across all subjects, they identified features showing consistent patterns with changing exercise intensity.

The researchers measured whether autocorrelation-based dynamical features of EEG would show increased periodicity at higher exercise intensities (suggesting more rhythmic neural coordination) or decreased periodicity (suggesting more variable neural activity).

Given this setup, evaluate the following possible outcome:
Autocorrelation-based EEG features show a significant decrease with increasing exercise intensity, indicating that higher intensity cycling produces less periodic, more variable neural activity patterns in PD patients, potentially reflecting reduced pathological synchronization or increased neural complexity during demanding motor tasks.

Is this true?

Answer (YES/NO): NO